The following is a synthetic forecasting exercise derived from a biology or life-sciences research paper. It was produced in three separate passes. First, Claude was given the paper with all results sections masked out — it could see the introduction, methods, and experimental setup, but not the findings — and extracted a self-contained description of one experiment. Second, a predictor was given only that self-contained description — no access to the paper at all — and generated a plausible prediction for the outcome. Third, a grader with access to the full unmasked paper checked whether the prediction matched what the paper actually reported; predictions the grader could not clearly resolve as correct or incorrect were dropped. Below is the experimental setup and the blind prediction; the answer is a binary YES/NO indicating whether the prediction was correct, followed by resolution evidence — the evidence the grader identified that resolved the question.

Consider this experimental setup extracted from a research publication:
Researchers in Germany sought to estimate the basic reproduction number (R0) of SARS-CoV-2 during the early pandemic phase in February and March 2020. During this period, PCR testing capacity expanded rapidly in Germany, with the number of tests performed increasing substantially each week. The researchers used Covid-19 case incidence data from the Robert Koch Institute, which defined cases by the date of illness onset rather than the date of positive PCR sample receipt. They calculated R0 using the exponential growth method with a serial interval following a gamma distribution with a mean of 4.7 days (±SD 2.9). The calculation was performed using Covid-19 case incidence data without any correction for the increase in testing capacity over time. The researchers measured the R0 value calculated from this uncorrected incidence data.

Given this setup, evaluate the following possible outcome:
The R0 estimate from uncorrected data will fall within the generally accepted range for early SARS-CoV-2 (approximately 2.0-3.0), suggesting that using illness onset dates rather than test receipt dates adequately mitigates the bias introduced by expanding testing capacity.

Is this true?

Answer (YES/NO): NO